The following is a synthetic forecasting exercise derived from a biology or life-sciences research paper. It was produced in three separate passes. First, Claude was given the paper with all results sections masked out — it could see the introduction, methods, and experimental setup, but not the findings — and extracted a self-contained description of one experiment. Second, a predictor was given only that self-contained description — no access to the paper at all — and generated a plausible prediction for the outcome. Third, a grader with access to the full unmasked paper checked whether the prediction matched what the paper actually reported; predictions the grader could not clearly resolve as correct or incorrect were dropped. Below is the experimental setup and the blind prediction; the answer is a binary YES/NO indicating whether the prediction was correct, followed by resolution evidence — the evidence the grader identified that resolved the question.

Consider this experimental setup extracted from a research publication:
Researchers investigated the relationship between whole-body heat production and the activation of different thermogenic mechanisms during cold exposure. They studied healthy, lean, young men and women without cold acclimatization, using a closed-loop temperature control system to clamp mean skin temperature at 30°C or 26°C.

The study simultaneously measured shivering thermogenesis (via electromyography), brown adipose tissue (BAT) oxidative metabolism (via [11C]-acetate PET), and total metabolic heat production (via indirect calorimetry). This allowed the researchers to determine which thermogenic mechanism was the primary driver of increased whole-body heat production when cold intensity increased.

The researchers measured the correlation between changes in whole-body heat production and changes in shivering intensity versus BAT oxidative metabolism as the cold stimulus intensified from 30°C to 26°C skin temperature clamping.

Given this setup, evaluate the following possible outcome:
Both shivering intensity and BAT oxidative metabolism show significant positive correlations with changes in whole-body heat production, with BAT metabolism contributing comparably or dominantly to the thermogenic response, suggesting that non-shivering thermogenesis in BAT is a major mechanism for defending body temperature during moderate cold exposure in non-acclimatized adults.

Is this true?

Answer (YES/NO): NO